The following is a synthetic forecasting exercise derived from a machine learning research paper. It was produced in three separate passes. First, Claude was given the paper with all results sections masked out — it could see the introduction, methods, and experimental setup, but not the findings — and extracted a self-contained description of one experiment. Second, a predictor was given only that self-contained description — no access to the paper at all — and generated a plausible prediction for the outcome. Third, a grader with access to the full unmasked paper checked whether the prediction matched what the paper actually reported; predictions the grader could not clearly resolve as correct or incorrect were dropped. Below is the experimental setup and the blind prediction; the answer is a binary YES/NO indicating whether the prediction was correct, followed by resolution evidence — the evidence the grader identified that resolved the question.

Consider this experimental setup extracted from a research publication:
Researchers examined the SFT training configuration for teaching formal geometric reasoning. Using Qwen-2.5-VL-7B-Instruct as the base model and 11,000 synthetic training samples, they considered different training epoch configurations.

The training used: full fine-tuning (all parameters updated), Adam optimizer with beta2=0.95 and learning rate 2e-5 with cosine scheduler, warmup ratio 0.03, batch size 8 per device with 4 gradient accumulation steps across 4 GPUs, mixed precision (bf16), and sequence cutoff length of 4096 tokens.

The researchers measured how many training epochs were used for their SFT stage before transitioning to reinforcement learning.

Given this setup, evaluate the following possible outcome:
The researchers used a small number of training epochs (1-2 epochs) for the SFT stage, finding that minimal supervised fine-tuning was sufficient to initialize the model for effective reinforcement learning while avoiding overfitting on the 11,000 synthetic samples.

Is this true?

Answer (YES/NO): YES